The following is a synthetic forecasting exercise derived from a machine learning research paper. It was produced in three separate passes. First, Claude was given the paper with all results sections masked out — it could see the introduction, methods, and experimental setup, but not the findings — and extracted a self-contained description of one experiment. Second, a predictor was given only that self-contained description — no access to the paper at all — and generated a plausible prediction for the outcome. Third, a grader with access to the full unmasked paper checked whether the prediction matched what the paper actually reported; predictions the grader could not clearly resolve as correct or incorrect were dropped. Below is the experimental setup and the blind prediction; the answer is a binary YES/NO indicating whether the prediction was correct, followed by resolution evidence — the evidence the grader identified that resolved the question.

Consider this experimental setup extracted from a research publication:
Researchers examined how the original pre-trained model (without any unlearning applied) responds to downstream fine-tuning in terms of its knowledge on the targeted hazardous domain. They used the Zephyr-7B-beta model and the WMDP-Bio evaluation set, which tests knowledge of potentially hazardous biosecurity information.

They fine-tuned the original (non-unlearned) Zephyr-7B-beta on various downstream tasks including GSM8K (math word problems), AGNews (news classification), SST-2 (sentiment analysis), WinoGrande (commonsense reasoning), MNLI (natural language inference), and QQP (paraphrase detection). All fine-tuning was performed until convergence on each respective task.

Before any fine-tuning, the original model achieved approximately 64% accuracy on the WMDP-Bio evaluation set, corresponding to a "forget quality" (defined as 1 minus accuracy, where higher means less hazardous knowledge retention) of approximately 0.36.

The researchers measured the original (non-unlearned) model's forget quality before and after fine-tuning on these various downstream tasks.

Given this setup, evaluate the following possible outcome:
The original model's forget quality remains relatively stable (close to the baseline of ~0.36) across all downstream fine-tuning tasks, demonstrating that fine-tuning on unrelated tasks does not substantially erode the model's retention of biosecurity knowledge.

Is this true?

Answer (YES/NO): YES